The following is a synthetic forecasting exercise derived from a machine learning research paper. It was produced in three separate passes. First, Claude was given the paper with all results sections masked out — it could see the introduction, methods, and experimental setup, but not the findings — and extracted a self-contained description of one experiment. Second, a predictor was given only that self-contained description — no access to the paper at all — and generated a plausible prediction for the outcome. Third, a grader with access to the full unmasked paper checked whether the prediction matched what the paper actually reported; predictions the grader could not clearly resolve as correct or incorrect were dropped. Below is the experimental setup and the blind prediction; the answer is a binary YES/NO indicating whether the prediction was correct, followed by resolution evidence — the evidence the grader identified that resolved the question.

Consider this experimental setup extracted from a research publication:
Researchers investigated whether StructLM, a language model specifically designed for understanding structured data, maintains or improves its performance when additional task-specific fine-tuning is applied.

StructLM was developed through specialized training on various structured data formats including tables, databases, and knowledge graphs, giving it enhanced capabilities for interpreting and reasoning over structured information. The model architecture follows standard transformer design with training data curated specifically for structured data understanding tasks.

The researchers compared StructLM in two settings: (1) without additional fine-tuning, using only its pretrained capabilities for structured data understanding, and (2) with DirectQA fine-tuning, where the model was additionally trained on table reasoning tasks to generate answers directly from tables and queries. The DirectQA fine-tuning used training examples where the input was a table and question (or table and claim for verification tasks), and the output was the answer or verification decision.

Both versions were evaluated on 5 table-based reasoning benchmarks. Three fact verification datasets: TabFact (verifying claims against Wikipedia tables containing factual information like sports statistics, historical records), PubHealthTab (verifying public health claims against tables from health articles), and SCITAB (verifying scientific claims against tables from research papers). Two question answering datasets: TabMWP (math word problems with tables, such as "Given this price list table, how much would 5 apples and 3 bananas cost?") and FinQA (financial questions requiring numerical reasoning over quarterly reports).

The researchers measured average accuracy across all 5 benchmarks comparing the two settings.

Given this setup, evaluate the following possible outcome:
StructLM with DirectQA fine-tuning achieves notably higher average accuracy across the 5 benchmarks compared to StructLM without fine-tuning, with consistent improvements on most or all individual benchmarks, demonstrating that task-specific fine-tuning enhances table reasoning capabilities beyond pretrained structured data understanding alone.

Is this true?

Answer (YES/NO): NO